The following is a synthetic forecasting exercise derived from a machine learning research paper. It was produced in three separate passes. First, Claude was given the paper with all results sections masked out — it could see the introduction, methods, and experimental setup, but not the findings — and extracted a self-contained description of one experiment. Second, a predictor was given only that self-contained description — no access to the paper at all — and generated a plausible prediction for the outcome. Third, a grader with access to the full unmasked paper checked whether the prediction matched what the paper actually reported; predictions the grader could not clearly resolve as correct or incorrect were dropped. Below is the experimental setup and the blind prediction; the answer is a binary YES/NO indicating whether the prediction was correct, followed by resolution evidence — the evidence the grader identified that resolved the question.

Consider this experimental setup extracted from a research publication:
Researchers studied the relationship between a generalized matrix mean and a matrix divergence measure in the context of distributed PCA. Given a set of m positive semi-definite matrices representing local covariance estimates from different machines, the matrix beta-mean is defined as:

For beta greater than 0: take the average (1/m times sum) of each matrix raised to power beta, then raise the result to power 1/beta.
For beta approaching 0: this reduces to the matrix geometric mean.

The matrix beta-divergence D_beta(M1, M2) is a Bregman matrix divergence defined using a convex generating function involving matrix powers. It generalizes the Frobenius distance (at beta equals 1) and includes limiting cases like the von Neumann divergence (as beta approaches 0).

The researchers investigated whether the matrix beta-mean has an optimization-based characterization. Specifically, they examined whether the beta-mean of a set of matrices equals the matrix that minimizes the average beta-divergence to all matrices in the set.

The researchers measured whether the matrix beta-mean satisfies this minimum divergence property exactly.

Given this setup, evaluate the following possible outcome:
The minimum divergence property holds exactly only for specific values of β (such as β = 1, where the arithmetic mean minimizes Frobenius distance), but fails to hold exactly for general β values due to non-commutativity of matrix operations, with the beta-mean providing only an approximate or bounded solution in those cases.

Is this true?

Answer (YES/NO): NO